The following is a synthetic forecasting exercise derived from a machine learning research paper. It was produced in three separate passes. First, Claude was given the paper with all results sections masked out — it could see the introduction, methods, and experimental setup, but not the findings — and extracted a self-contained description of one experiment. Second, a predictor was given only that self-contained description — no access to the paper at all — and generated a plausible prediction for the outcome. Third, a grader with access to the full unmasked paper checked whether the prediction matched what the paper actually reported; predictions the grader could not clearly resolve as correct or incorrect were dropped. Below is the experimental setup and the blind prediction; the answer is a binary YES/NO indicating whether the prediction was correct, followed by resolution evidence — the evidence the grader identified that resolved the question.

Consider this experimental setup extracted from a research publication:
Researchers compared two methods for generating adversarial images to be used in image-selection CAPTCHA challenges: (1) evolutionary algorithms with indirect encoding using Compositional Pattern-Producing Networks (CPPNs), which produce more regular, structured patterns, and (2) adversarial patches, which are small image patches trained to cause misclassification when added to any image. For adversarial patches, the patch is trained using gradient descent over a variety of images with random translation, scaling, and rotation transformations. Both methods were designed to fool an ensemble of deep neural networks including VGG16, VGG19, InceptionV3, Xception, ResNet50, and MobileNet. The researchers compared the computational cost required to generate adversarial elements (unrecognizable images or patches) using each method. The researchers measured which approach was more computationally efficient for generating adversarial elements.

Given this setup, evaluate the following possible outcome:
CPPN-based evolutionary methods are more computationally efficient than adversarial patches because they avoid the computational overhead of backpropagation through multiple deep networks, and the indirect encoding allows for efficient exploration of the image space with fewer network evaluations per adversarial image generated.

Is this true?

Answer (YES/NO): NO